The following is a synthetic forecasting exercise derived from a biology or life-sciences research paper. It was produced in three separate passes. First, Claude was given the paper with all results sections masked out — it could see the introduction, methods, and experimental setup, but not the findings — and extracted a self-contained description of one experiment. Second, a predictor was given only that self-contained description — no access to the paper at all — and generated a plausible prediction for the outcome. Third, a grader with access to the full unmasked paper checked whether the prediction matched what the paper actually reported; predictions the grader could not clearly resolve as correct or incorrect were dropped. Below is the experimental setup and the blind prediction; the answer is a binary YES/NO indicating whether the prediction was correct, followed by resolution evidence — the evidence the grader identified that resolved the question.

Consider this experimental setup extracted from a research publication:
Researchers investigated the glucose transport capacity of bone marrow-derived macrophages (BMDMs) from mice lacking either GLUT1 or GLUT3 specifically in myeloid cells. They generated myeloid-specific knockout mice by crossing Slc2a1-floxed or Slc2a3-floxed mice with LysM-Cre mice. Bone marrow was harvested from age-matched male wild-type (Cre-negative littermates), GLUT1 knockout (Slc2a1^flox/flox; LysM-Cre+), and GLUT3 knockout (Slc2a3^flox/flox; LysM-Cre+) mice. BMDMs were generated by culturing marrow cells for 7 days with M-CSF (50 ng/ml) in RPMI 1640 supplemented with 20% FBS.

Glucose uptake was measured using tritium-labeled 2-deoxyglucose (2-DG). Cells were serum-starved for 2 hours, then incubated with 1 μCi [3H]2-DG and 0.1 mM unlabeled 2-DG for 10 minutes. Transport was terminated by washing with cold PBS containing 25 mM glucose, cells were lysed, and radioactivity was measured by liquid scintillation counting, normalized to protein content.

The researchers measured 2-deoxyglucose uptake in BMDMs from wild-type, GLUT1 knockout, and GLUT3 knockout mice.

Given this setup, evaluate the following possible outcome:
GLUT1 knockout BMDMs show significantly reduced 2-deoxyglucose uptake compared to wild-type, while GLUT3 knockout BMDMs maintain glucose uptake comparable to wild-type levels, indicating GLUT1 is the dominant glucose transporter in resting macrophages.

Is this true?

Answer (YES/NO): NO